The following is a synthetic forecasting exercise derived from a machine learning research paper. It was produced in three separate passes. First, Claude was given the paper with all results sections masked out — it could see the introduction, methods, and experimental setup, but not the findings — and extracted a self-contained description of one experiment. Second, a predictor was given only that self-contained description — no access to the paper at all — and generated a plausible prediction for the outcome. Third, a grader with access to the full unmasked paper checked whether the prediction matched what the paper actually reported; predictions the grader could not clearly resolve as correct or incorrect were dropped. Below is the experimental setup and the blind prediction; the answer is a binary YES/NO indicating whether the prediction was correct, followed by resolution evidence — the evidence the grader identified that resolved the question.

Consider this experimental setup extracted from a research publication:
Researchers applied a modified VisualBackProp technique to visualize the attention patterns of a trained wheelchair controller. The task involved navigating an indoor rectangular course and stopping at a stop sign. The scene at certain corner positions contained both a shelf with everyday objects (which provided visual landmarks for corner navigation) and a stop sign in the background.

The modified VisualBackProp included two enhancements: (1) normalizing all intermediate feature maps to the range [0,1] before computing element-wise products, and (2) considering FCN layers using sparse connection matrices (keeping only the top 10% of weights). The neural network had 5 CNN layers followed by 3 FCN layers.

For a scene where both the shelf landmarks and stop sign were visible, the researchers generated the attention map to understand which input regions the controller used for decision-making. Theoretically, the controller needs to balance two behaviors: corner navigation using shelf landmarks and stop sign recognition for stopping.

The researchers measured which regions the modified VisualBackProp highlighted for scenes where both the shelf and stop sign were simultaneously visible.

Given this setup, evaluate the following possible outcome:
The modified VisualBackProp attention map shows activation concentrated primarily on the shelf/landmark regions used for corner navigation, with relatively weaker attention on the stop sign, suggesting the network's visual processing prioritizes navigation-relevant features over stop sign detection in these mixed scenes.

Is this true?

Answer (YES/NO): NO